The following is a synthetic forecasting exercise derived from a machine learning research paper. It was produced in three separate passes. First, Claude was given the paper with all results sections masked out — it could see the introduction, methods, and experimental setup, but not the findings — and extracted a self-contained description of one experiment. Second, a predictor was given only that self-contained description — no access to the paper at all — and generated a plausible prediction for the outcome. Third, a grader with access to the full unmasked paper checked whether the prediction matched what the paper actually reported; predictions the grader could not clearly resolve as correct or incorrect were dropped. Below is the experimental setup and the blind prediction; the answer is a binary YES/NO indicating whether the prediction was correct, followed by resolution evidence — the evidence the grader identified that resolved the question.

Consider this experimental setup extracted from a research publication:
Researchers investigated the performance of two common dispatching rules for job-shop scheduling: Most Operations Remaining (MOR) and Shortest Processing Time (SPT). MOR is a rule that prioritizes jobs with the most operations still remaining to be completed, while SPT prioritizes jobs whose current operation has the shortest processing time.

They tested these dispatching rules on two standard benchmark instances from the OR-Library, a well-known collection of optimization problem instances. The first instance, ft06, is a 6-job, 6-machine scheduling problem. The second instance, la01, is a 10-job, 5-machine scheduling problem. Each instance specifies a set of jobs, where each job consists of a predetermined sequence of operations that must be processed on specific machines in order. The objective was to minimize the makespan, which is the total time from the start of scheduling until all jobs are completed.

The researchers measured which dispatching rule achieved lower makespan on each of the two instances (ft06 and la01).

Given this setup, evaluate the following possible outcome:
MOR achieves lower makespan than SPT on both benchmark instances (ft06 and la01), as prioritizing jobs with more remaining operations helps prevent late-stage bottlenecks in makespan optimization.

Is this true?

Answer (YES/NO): NO